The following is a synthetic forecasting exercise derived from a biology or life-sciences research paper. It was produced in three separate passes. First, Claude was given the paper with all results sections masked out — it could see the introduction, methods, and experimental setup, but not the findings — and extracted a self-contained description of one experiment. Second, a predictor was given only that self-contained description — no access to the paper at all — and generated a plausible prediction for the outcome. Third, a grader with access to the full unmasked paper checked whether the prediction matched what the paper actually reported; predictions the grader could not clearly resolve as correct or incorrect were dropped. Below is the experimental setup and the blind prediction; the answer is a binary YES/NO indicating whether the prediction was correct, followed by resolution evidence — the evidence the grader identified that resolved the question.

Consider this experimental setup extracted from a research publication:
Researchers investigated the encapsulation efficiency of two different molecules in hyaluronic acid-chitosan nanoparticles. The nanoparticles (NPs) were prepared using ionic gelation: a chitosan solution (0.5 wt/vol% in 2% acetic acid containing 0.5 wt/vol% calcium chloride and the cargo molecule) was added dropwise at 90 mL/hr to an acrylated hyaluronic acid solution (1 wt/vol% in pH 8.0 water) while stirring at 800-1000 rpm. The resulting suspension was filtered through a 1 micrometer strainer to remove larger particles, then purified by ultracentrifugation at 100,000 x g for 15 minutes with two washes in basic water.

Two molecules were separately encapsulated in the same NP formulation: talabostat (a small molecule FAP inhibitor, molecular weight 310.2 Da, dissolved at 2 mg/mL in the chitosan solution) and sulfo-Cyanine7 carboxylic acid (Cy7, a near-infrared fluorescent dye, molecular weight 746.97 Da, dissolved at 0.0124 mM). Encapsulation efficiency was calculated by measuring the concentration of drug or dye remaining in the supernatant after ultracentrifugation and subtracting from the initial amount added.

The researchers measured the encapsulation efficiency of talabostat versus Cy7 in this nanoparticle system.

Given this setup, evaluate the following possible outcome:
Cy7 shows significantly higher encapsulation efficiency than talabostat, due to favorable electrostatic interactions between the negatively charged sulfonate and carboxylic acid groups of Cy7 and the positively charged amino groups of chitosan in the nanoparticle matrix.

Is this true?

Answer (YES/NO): NO